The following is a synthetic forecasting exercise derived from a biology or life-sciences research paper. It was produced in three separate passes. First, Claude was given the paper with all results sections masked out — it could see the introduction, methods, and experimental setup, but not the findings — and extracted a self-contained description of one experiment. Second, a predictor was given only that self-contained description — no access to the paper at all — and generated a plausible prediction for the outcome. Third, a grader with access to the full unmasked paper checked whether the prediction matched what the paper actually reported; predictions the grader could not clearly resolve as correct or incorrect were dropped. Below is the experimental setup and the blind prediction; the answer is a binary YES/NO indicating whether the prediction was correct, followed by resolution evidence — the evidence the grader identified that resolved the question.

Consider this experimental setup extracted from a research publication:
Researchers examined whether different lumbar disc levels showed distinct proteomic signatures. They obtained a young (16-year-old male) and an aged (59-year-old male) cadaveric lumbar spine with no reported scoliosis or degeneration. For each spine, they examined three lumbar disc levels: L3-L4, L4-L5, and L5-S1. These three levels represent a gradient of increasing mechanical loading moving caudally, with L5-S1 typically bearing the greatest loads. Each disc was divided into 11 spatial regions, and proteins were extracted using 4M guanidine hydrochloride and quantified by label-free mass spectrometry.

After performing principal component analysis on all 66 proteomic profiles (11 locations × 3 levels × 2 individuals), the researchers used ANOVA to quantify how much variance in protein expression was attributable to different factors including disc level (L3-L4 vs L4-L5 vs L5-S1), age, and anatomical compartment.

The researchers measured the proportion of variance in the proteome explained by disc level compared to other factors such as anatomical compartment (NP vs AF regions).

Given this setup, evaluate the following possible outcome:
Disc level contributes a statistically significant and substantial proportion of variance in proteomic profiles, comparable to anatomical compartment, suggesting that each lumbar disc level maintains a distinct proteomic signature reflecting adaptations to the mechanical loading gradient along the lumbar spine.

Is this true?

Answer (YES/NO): NO